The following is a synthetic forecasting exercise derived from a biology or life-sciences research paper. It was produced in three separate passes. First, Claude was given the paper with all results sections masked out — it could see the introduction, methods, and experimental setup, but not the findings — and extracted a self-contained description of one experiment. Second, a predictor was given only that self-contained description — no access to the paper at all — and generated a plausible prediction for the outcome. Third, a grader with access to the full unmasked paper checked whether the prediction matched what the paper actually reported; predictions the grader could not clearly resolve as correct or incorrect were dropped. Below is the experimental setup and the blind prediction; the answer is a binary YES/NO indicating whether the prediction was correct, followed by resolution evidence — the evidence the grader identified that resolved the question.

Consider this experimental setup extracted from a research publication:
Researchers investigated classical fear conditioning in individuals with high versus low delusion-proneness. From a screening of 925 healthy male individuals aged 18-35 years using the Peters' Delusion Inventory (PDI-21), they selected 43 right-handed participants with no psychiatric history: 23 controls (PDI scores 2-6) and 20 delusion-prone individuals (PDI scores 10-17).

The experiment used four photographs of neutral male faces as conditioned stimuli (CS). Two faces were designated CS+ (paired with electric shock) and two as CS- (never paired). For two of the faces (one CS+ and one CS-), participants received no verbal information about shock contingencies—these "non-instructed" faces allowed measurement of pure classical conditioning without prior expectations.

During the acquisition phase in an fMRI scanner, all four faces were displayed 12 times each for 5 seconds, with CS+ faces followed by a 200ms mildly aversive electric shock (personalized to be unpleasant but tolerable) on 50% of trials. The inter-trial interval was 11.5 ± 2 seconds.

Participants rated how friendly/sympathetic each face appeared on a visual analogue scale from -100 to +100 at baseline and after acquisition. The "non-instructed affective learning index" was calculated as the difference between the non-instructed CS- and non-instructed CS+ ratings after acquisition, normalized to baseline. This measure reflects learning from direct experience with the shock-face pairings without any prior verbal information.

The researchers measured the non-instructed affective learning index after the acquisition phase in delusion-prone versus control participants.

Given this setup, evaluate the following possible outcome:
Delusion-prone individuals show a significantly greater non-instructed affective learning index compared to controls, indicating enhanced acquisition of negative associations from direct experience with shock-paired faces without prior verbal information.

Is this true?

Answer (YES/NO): NO